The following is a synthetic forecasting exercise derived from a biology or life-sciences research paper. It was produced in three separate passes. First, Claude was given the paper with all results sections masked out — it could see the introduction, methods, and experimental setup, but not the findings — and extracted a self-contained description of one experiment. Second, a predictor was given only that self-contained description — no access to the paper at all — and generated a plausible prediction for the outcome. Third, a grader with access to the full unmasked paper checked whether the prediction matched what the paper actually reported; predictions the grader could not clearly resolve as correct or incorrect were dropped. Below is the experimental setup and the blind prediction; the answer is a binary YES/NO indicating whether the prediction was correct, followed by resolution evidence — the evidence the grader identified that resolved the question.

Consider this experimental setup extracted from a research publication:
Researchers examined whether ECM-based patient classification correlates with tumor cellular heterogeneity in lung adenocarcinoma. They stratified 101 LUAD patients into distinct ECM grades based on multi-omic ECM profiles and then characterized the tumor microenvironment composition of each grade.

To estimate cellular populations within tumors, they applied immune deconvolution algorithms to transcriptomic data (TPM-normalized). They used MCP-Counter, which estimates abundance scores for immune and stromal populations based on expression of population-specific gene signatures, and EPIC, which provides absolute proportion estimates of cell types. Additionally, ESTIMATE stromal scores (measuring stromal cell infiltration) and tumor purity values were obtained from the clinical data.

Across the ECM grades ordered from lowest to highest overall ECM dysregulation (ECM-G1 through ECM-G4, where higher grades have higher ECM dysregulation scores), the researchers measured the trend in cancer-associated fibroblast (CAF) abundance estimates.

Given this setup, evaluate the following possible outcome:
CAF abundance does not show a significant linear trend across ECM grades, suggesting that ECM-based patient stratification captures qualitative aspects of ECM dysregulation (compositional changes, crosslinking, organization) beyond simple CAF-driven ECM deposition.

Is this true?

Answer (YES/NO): NO